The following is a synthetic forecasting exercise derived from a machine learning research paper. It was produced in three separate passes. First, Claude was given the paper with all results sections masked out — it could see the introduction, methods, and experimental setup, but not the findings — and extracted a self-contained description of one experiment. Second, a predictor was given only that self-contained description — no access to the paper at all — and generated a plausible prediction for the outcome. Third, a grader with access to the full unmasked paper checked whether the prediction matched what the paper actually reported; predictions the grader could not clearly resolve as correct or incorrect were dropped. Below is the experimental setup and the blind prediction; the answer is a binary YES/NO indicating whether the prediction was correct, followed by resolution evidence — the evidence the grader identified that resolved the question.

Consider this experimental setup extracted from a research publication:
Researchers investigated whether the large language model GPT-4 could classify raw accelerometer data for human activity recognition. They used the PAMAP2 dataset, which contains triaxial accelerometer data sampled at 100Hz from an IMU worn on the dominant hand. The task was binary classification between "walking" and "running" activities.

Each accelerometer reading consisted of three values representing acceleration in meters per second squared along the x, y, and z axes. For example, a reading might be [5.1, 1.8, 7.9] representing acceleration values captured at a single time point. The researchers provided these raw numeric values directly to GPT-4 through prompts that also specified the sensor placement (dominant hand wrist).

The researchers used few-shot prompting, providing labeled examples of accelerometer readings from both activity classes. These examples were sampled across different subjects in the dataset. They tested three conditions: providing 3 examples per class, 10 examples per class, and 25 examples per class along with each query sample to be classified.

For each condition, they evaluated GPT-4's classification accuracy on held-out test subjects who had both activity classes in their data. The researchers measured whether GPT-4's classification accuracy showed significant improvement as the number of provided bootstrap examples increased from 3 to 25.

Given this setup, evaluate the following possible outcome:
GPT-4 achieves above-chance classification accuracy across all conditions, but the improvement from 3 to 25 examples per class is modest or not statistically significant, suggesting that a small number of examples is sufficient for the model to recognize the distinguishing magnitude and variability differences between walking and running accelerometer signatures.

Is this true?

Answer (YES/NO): NO